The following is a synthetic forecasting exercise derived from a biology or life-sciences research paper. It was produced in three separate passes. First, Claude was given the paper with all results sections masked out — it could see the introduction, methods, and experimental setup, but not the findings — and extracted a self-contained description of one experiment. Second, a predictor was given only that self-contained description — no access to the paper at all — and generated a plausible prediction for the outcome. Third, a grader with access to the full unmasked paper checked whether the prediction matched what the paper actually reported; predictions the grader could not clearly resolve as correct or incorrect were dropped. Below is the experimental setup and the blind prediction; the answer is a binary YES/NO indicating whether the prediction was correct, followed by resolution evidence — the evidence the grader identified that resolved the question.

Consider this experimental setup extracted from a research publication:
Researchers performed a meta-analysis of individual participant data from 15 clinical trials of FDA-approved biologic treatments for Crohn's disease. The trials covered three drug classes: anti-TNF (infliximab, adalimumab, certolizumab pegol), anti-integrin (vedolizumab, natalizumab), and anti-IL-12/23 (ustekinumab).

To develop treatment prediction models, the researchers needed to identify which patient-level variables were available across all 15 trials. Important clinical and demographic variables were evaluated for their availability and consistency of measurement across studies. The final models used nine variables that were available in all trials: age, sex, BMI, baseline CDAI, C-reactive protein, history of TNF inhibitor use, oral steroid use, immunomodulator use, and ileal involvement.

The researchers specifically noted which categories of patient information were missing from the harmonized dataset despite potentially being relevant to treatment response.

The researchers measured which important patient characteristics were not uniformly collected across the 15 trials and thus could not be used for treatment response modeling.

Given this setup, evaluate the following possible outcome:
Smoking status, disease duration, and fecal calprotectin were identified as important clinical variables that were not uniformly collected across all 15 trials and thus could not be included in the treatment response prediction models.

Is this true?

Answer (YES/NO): NO